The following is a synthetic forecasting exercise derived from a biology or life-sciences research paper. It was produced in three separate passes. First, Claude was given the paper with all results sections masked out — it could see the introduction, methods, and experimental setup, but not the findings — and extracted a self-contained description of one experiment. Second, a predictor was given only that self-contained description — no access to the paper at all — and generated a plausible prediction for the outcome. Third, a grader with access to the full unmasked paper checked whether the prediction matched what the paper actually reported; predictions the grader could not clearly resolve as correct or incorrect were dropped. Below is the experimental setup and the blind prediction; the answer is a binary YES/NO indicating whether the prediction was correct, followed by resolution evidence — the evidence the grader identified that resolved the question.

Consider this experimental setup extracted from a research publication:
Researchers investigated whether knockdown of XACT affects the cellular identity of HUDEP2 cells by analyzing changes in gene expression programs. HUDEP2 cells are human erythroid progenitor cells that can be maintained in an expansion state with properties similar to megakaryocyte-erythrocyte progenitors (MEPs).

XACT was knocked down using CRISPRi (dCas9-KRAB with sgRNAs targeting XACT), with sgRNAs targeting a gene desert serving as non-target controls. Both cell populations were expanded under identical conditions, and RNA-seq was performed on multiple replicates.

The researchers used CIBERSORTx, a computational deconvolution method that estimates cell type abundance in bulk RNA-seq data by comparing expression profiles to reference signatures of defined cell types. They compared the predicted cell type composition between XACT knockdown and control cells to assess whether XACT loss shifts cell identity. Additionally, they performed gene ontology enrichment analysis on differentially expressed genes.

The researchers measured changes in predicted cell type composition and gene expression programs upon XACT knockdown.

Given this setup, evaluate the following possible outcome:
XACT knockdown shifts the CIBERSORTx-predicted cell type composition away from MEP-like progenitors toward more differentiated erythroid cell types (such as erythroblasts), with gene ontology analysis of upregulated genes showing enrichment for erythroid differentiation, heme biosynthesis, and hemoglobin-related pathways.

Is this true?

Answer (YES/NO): NO